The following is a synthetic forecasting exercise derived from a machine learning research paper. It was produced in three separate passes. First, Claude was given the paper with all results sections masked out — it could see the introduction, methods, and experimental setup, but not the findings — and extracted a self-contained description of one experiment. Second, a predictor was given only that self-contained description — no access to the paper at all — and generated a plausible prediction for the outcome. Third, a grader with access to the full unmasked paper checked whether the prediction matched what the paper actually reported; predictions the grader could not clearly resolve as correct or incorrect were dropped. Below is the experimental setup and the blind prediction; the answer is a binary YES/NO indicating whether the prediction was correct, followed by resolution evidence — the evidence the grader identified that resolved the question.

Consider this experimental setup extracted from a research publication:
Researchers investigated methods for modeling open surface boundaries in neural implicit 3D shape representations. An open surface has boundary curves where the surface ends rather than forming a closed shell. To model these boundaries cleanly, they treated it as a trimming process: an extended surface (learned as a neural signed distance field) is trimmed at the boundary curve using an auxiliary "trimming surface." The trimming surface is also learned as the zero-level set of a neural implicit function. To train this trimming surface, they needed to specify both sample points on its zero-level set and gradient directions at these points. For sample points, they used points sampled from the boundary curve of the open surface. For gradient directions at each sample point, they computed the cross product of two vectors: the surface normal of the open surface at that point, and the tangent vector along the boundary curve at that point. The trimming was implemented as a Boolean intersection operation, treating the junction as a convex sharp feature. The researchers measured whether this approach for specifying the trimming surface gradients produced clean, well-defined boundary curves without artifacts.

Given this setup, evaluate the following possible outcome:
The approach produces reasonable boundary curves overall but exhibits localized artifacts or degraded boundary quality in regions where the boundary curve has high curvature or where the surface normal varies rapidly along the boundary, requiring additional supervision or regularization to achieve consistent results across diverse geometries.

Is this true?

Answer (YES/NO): NO